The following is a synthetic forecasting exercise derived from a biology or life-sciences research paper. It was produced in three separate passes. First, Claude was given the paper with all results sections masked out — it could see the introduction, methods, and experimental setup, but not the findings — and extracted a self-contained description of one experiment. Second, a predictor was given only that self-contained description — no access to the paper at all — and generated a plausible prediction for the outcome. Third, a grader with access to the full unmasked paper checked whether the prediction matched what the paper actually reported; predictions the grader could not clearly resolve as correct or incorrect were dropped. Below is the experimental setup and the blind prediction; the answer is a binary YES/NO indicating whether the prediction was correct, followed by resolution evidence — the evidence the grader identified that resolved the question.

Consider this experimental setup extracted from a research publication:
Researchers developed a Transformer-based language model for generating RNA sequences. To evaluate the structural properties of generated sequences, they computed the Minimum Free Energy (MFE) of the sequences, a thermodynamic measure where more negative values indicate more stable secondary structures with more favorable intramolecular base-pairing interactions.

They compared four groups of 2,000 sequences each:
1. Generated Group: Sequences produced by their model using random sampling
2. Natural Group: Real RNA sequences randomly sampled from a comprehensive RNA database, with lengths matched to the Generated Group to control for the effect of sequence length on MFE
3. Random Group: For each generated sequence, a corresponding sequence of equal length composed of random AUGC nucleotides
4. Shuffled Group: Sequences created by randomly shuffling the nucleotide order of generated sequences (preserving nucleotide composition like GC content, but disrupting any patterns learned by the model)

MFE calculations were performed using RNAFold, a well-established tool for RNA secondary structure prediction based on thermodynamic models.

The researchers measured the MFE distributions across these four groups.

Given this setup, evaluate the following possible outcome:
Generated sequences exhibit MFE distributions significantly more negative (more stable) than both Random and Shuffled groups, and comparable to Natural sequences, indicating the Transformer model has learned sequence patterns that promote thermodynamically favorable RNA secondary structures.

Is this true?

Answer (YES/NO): YES